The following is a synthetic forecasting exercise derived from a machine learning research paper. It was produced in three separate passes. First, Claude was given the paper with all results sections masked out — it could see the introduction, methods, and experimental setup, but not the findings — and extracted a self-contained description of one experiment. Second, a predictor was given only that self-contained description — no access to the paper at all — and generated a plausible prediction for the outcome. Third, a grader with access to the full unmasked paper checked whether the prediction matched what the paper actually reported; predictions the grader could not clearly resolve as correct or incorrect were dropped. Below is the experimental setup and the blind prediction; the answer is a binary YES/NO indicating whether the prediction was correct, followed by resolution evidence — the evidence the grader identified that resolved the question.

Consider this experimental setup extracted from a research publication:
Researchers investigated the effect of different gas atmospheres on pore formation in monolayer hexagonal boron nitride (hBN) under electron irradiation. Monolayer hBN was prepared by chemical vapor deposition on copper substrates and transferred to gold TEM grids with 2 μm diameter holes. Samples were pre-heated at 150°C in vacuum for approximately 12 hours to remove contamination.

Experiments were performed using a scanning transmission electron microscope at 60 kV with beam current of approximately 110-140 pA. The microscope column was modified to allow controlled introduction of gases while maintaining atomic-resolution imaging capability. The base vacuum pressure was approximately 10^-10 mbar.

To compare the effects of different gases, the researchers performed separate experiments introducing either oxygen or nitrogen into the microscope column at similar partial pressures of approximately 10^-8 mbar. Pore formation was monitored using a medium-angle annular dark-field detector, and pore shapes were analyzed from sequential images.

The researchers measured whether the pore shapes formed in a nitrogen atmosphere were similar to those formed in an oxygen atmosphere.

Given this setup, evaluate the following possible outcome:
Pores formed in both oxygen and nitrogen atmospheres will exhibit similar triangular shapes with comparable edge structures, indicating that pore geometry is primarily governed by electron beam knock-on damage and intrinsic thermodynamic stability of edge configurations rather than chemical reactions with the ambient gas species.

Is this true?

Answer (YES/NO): NO